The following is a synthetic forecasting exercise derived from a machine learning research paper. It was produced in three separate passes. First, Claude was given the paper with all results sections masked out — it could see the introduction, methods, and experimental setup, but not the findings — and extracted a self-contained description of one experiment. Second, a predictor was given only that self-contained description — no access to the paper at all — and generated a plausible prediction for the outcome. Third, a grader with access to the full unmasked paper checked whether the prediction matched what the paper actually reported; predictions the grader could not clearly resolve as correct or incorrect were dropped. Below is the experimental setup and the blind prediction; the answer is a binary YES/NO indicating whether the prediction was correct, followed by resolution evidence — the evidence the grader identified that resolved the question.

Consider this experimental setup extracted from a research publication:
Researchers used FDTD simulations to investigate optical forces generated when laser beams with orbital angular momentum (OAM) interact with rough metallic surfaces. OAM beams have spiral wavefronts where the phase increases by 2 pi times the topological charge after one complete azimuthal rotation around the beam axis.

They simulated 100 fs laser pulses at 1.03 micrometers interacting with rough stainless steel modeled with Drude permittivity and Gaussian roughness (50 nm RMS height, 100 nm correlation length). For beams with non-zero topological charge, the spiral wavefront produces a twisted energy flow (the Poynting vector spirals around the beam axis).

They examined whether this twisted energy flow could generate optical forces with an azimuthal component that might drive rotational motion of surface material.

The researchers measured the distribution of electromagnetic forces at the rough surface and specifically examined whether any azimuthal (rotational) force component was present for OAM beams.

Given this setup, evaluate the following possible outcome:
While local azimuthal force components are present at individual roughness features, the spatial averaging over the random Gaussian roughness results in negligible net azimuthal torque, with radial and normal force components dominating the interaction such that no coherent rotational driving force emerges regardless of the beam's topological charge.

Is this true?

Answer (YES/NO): NO